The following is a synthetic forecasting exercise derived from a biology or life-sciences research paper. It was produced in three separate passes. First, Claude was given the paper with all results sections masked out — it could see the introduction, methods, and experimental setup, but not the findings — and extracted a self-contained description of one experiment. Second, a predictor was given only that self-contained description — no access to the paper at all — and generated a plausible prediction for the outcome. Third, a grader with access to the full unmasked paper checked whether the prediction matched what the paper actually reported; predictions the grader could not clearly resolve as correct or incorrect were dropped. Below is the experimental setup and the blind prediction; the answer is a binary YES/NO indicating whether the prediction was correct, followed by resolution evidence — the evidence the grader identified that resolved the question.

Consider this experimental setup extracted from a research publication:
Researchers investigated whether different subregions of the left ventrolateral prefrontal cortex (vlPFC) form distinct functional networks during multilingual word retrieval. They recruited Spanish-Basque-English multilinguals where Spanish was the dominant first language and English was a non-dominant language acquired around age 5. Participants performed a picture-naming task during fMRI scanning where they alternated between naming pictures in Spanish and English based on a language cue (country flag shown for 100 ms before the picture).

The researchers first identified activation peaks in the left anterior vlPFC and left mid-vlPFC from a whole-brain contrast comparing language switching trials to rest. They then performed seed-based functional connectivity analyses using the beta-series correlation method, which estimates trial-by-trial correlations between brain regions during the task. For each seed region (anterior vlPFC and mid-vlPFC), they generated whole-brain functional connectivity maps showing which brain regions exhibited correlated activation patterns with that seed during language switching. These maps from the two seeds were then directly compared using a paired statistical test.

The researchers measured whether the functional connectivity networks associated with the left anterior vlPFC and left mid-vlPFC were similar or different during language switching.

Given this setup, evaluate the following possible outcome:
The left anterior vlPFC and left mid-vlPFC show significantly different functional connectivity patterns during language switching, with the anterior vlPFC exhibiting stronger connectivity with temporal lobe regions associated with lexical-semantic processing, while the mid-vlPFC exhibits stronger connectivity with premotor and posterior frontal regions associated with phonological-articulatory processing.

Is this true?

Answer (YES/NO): NO